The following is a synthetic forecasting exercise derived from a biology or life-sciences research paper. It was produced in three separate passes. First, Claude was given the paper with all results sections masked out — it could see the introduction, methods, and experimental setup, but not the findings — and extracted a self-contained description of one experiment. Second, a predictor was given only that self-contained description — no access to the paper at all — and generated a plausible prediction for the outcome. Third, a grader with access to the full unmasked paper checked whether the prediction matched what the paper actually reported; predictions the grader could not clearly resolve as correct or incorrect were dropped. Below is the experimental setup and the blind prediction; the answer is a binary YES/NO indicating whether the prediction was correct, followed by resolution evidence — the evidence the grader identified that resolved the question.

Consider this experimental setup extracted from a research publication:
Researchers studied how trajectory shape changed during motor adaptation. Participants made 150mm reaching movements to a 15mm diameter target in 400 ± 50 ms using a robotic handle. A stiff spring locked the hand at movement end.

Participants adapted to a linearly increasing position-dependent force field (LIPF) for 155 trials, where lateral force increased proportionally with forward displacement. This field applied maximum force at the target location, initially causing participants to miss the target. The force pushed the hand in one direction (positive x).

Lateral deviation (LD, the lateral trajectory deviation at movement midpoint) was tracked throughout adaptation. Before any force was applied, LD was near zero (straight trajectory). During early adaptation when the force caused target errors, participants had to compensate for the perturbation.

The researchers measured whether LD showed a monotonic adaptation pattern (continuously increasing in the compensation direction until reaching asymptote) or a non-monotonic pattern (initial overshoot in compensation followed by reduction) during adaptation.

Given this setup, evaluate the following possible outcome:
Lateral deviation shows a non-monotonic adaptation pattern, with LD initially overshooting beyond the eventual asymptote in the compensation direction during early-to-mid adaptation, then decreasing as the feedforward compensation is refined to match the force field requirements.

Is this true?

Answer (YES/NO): YES